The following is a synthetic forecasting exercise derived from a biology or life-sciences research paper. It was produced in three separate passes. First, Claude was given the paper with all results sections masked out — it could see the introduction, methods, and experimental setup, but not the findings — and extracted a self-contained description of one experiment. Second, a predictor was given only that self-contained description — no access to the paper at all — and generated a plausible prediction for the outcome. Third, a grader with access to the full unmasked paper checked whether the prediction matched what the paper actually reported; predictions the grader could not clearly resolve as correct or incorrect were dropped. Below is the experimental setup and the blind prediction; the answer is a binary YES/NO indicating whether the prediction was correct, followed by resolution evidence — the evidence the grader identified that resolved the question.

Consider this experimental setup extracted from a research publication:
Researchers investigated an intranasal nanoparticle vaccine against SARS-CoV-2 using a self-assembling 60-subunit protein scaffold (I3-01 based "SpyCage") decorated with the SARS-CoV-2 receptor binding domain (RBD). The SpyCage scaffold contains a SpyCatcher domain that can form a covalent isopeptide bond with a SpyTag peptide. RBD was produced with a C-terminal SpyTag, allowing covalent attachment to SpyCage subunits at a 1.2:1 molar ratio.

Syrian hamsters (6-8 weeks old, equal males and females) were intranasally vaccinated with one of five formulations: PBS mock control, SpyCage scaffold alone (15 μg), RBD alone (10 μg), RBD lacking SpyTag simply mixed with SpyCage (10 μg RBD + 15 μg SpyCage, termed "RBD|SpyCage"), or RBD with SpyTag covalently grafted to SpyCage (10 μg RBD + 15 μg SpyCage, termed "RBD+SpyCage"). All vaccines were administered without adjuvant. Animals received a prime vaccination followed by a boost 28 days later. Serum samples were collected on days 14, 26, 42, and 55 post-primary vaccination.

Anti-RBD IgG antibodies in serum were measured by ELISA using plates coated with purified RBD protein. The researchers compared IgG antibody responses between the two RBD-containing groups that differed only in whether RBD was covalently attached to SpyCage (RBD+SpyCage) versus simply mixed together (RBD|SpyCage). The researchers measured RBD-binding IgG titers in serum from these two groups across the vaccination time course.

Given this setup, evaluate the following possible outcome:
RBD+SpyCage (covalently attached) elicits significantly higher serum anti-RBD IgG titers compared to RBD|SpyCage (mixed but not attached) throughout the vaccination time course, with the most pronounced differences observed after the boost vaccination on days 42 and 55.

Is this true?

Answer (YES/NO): YES